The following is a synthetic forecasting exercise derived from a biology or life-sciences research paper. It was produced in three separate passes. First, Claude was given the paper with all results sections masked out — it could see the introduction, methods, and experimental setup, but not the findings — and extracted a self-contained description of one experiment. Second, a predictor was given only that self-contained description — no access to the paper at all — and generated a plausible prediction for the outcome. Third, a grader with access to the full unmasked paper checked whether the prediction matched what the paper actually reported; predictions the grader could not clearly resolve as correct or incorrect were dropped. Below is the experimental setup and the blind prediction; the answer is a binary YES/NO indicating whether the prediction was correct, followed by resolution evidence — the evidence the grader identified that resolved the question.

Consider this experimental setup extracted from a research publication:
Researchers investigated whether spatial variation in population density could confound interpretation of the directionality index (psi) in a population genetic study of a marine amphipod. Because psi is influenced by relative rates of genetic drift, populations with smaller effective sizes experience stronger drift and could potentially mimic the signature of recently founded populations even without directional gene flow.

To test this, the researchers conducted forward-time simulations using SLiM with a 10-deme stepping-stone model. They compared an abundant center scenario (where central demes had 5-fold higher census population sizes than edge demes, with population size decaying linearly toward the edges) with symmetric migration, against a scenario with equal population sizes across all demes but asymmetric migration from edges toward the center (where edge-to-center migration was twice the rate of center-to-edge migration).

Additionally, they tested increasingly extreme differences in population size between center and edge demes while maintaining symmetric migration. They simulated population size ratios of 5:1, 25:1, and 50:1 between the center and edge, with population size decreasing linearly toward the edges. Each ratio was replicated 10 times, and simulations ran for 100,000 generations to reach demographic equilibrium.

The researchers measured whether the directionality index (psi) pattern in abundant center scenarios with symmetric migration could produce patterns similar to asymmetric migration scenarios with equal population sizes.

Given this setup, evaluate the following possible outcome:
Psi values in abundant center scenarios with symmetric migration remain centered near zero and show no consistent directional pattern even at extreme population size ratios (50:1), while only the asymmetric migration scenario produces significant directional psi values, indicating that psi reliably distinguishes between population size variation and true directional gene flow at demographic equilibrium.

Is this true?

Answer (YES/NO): YES